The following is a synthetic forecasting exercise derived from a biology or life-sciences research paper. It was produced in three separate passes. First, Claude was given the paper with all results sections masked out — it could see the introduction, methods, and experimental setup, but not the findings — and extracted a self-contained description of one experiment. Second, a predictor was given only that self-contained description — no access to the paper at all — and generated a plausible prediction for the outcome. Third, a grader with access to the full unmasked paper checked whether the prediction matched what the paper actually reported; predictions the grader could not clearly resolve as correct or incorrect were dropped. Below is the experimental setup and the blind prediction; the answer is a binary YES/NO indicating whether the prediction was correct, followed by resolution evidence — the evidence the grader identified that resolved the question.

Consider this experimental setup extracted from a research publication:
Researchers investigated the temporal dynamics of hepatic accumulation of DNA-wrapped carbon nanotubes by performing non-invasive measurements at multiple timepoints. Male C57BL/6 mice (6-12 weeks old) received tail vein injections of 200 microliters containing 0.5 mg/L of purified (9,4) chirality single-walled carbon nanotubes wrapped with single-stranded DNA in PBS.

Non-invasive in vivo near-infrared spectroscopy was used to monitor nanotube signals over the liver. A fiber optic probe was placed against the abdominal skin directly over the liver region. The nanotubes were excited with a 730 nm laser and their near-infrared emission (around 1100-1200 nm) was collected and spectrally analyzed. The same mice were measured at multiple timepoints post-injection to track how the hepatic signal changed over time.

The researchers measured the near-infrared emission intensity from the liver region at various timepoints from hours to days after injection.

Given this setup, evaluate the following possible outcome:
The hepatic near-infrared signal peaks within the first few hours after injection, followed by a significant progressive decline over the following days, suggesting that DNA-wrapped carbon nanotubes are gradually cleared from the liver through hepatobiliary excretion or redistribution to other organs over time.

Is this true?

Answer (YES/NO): YES